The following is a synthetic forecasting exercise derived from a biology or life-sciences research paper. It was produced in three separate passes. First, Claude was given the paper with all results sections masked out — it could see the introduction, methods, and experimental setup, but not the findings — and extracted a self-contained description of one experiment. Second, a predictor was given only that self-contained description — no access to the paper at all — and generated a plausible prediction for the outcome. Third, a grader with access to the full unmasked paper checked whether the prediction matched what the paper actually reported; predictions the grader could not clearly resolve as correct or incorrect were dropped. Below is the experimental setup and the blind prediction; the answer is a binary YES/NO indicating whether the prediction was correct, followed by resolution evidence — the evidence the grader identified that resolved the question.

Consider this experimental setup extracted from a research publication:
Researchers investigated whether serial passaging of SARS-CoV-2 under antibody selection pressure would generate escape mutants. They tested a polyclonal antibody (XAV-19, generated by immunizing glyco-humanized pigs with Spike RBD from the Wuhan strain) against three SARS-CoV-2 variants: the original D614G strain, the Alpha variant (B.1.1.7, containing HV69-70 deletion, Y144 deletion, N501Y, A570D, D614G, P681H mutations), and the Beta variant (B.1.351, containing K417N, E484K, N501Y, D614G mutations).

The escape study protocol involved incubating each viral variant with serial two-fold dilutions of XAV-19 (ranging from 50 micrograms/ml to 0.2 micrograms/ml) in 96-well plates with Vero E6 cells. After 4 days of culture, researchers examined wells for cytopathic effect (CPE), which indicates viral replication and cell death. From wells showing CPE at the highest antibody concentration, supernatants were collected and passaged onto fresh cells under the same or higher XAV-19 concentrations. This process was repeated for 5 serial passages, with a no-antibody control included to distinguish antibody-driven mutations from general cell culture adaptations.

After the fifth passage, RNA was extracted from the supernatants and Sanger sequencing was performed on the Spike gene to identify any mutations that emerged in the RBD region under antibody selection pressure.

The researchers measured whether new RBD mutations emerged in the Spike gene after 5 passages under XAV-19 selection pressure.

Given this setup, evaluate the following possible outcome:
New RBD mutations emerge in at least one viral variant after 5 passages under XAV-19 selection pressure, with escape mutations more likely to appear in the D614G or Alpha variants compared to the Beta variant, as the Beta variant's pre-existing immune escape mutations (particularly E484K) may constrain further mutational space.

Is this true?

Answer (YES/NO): NO